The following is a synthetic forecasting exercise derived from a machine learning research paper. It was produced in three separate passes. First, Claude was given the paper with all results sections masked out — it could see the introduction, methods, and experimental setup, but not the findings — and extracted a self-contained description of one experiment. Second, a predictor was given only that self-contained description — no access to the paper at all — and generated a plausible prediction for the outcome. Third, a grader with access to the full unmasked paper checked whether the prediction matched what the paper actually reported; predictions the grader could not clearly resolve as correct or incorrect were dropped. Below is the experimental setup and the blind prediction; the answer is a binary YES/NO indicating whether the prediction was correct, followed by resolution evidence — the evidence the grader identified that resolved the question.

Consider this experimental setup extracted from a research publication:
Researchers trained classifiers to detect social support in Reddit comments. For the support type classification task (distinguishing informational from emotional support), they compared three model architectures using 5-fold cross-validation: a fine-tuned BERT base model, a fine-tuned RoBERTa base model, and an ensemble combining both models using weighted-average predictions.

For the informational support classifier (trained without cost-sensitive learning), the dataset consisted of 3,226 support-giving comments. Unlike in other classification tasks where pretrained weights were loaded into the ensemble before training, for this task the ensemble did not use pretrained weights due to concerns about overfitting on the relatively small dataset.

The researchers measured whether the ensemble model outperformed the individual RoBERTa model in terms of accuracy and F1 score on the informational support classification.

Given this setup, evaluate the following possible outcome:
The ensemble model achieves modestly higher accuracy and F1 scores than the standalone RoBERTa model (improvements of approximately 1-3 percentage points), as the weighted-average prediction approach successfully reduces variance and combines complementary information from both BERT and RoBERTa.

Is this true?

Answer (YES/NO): NO